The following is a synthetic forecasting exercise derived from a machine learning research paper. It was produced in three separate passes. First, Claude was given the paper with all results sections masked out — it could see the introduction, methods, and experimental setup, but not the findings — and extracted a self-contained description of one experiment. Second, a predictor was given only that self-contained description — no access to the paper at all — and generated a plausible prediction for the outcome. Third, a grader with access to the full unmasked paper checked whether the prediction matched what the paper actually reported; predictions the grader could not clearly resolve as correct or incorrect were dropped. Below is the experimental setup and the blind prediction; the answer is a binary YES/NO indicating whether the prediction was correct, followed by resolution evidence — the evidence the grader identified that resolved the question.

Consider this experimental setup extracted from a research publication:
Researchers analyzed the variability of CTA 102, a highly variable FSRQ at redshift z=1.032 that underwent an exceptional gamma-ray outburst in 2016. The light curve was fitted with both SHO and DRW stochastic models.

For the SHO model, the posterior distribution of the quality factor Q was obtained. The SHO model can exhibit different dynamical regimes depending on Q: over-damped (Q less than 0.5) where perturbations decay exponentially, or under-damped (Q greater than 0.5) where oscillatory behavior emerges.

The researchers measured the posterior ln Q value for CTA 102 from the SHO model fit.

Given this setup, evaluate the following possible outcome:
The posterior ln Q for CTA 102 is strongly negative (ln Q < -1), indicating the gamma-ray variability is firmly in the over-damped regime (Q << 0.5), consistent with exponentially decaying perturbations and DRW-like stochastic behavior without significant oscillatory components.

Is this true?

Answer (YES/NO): YES